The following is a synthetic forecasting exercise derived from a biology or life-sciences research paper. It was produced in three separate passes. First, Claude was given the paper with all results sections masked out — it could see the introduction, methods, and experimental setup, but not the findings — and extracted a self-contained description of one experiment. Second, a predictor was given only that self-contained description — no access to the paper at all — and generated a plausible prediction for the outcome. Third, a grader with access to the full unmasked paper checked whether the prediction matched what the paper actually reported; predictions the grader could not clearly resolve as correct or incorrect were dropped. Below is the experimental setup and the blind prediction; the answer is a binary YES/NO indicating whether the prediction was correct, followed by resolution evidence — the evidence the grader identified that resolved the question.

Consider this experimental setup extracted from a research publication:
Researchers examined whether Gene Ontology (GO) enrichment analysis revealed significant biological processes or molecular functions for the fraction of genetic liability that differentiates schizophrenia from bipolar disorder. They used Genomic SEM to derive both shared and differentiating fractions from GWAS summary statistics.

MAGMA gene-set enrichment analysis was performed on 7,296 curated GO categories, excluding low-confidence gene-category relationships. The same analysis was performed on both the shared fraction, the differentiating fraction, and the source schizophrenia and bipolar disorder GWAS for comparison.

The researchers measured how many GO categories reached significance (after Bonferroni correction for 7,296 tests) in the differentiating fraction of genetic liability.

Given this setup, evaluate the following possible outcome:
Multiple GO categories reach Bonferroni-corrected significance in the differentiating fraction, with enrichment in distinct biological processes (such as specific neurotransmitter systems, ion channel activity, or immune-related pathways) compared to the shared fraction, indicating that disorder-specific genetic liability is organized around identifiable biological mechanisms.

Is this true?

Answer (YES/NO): NO